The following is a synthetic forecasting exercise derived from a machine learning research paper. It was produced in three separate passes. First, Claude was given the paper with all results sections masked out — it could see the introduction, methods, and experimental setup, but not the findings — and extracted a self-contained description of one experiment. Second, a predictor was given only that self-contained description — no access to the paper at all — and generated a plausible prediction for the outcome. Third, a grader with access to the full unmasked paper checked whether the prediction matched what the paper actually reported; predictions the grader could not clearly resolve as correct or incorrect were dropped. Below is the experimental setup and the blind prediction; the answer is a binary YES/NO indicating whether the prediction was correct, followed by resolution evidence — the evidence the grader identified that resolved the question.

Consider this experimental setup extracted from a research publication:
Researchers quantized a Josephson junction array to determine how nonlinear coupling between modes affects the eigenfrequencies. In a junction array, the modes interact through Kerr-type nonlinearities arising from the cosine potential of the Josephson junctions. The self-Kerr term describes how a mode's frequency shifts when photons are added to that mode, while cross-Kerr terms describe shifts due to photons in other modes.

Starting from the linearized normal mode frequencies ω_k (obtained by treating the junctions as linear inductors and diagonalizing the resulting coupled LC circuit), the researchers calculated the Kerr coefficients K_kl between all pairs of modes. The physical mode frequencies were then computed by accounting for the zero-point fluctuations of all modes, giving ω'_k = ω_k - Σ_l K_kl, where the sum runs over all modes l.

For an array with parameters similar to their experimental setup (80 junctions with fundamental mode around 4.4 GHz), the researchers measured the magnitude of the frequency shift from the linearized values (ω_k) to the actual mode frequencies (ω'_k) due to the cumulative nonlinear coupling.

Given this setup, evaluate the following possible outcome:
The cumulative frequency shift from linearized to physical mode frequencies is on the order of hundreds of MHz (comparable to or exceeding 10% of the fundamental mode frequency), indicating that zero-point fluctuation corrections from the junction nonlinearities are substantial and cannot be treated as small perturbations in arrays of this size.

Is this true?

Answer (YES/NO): NO